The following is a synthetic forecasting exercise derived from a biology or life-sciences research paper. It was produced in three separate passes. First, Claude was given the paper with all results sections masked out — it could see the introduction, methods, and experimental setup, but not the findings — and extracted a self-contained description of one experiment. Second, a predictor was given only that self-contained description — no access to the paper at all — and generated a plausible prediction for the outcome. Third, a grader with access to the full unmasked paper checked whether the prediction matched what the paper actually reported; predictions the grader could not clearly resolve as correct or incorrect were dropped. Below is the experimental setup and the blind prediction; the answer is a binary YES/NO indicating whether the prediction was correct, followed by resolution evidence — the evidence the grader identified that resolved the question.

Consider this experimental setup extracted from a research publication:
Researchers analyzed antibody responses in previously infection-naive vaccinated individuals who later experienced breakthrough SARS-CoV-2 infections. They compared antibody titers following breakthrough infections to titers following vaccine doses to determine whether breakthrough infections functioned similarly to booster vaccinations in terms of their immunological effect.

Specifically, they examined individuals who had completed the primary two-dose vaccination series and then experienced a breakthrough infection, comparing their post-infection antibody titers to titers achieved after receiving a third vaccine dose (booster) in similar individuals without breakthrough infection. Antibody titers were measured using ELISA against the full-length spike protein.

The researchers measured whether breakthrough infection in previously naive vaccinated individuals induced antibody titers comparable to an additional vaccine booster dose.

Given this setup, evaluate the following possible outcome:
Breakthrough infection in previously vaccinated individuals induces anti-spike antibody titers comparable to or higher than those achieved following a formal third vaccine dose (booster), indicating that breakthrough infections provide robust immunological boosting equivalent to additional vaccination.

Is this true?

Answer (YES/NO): YES